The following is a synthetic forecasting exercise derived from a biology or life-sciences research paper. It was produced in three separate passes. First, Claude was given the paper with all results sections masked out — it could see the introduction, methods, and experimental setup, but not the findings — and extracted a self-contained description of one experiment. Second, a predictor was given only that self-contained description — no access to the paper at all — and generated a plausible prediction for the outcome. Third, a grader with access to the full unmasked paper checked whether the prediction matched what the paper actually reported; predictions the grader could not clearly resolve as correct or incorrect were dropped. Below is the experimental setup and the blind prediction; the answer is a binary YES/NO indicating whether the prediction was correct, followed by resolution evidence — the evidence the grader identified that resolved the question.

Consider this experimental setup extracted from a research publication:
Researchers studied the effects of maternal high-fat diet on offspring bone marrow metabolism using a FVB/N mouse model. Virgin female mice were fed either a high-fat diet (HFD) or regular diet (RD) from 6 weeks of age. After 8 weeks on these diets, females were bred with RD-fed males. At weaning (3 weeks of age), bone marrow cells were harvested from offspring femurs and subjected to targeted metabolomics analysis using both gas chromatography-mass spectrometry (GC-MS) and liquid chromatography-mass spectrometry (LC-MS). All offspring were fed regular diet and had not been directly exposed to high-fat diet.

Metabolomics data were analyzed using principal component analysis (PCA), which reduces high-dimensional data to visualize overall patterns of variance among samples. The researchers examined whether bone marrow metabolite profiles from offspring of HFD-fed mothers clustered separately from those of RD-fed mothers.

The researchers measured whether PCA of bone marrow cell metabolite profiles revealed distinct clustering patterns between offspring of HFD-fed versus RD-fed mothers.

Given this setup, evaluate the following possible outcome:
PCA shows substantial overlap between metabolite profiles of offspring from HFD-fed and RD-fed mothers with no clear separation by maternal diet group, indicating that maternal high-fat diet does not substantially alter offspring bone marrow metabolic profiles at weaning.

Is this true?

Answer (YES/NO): NO